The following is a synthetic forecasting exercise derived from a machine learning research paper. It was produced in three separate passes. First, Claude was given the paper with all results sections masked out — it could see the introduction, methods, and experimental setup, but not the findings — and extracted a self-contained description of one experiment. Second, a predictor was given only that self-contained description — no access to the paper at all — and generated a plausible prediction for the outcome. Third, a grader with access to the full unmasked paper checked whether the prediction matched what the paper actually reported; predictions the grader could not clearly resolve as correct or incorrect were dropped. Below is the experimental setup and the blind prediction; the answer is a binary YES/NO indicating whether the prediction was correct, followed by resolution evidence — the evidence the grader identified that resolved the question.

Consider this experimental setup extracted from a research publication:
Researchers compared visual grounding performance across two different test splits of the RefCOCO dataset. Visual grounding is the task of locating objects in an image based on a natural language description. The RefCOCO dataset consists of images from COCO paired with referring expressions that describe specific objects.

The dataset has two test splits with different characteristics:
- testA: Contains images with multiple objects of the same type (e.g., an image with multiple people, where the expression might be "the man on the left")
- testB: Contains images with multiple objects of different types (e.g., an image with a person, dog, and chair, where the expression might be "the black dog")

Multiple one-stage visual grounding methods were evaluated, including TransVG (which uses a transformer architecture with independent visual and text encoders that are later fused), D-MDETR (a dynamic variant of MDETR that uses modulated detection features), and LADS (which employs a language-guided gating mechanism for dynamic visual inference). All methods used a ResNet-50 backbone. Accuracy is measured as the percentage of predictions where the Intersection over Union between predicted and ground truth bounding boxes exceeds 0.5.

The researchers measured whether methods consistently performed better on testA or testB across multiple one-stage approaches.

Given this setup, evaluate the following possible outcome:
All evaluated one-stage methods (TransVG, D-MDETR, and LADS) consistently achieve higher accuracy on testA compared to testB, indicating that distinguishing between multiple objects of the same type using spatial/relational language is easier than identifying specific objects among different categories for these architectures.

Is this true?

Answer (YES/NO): YES